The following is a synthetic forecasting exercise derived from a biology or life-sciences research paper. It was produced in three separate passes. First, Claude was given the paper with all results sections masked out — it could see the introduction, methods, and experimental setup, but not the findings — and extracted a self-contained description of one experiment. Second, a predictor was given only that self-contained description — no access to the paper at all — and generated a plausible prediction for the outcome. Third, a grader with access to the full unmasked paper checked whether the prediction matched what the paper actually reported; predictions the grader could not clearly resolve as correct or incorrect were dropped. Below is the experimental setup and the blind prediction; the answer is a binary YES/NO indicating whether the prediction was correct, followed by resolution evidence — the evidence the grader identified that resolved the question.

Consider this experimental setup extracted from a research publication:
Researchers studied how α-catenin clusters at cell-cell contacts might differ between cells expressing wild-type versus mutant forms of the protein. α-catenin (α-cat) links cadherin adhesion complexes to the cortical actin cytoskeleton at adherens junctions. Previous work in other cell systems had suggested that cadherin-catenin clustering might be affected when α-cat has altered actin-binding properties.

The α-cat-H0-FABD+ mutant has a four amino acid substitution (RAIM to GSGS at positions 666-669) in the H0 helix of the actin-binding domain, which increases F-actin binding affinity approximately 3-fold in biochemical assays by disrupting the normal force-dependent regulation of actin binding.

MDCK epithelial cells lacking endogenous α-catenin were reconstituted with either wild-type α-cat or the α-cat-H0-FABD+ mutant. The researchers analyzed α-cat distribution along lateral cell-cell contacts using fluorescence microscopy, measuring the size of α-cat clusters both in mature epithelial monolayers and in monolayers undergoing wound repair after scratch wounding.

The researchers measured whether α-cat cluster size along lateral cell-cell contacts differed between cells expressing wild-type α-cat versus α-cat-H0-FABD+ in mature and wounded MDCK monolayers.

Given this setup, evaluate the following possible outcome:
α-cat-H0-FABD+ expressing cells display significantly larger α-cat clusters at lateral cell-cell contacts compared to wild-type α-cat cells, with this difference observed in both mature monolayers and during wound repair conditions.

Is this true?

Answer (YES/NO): NO